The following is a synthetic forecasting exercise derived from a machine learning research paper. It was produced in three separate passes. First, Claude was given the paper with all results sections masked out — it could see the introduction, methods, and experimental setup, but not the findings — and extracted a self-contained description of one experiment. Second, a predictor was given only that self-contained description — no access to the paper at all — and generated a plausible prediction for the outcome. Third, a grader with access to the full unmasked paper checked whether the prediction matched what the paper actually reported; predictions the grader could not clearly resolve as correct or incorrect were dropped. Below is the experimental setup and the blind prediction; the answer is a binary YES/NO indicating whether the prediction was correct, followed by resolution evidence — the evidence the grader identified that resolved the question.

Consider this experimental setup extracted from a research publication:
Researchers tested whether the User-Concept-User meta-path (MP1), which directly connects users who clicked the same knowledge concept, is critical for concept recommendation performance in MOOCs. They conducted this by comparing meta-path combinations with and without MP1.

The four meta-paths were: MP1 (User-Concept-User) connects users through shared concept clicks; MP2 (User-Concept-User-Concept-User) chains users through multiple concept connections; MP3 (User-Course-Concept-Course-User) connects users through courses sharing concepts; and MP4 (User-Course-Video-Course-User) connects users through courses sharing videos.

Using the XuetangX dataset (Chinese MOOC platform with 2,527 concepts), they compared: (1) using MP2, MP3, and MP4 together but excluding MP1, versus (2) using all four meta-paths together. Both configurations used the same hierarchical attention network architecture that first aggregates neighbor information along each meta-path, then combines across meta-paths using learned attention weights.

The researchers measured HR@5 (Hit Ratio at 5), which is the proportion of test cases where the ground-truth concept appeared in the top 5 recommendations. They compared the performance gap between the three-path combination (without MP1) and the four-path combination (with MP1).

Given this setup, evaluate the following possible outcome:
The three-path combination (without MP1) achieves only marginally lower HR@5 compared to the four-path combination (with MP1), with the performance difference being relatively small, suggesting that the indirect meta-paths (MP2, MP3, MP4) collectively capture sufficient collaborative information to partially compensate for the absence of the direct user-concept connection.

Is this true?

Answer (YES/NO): NO